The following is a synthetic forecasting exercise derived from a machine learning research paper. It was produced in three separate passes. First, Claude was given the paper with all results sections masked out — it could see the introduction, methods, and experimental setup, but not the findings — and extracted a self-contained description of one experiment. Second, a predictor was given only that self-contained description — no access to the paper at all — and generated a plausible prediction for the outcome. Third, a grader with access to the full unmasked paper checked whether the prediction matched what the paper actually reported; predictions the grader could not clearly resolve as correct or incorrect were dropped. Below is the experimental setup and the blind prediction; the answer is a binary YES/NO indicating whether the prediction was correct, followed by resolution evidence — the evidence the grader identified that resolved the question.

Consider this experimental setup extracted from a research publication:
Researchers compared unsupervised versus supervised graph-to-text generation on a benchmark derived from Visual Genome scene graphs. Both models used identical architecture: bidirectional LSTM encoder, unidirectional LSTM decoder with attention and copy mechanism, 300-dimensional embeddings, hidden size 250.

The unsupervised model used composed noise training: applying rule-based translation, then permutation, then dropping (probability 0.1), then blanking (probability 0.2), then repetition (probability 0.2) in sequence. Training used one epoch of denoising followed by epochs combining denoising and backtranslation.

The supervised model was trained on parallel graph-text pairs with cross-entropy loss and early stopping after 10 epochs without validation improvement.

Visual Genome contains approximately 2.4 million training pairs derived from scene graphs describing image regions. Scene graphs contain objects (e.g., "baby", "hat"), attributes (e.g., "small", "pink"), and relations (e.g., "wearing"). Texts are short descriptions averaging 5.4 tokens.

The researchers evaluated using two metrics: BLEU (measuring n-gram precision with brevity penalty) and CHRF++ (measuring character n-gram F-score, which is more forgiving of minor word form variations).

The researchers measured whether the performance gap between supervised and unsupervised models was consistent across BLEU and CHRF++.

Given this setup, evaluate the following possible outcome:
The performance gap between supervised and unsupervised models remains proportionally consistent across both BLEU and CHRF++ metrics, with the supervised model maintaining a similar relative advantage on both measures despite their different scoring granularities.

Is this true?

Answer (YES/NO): NO